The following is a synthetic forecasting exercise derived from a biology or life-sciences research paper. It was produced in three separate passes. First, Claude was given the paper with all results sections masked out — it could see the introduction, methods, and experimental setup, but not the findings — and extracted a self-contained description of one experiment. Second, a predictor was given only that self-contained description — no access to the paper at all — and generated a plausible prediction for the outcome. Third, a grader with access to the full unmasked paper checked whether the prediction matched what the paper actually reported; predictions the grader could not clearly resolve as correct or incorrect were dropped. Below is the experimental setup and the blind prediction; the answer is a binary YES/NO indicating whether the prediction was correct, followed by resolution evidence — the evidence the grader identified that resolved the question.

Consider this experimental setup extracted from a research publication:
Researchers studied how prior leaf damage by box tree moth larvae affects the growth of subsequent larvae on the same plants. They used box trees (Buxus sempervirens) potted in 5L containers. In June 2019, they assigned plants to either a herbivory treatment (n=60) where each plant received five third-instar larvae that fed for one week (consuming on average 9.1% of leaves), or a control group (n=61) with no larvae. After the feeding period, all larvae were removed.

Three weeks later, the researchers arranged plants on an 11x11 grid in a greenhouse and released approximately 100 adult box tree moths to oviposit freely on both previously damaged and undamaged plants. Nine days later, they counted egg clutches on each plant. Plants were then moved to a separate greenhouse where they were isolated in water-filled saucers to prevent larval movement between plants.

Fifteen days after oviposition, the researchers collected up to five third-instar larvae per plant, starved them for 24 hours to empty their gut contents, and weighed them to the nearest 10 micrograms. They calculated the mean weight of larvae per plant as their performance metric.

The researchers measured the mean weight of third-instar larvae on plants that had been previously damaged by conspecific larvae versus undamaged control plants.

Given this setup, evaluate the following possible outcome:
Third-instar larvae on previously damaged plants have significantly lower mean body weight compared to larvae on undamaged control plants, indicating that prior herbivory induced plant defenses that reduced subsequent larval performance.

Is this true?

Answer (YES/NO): YES